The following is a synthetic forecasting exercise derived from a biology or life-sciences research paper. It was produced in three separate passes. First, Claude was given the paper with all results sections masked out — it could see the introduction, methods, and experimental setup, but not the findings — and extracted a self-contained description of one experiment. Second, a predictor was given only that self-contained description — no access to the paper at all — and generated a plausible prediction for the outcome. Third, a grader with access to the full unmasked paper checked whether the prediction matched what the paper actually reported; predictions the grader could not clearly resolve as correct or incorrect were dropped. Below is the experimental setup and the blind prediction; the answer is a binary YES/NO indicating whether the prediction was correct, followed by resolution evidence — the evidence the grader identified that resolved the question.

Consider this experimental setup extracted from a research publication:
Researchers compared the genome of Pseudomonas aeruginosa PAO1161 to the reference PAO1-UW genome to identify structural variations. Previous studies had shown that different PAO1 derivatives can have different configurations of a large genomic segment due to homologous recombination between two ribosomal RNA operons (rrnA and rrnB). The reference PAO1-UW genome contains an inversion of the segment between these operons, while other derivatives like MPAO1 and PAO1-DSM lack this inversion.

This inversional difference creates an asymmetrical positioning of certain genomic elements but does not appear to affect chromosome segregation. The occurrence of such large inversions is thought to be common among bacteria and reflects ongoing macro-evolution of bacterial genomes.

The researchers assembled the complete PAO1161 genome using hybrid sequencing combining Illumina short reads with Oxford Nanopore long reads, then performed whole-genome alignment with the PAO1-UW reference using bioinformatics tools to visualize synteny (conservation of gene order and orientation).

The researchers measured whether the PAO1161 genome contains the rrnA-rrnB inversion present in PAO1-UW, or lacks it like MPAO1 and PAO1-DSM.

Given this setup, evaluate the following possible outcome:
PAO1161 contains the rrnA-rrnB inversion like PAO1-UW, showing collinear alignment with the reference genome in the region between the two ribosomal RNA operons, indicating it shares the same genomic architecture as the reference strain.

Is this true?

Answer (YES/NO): NO